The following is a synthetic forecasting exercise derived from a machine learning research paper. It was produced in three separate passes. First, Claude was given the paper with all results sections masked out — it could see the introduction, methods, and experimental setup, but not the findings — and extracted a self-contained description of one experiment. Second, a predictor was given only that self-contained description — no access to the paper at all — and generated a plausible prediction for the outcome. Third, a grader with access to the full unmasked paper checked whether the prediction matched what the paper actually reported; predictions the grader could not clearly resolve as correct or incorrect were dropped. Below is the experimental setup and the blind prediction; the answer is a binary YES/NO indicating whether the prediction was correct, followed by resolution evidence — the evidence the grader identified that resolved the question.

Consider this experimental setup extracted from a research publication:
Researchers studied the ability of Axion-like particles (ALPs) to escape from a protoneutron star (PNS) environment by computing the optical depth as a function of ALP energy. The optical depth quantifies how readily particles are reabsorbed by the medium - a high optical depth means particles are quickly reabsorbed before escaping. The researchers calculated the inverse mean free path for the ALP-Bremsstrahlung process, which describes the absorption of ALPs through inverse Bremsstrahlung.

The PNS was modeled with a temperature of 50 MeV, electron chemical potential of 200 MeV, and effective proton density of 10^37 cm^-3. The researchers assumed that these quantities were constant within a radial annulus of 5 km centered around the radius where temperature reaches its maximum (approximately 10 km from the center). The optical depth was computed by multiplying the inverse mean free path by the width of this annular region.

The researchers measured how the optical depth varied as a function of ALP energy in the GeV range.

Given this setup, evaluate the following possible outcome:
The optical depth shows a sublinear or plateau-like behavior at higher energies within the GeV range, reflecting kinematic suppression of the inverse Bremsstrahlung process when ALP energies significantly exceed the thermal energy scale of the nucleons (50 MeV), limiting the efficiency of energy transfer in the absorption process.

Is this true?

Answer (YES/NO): NO